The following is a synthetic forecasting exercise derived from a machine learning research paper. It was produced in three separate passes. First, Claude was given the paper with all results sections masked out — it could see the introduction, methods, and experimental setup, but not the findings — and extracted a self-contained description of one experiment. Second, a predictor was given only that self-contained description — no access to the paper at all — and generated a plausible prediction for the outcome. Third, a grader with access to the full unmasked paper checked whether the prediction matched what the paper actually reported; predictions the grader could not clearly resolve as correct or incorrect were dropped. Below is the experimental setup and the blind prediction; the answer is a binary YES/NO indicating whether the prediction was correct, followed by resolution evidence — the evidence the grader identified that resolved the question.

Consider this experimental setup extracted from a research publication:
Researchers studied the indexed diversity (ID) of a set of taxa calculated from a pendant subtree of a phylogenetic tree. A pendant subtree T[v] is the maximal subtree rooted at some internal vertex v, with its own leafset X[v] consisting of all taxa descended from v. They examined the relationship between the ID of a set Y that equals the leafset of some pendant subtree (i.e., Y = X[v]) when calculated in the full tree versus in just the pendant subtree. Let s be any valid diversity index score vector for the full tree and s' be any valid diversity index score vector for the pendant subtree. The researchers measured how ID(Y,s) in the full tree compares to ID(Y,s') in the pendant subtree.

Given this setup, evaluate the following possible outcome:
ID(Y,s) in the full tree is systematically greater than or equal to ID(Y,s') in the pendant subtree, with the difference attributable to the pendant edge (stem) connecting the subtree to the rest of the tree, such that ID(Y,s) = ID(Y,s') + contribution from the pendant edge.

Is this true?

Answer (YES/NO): NO